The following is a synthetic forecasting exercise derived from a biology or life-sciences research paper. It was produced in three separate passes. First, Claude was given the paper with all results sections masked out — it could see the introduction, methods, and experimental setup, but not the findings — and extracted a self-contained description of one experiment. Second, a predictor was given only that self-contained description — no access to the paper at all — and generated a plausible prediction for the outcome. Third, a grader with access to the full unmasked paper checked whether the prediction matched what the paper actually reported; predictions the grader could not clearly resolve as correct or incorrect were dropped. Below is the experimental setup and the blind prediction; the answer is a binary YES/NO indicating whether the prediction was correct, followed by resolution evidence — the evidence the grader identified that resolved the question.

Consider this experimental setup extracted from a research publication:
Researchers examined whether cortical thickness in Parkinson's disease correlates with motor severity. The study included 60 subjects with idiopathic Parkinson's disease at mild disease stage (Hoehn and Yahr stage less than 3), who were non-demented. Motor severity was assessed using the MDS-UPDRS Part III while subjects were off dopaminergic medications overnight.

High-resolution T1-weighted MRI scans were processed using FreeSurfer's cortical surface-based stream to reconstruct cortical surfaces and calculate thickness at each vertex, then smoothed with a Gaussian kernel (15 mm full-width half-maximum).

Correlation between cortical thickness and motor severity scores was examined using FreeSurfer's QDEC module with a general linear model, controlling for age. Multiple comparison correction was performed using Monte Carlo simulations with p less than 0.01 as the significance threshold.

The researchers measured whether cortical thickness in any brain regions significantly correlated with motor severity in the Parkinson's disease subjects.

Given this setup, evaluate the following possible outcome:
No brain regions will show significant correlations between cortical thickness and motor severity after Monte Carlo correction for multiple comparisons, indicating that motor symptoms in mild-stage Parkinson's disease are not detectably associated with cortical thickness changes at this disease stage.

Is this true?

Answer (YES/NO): NO